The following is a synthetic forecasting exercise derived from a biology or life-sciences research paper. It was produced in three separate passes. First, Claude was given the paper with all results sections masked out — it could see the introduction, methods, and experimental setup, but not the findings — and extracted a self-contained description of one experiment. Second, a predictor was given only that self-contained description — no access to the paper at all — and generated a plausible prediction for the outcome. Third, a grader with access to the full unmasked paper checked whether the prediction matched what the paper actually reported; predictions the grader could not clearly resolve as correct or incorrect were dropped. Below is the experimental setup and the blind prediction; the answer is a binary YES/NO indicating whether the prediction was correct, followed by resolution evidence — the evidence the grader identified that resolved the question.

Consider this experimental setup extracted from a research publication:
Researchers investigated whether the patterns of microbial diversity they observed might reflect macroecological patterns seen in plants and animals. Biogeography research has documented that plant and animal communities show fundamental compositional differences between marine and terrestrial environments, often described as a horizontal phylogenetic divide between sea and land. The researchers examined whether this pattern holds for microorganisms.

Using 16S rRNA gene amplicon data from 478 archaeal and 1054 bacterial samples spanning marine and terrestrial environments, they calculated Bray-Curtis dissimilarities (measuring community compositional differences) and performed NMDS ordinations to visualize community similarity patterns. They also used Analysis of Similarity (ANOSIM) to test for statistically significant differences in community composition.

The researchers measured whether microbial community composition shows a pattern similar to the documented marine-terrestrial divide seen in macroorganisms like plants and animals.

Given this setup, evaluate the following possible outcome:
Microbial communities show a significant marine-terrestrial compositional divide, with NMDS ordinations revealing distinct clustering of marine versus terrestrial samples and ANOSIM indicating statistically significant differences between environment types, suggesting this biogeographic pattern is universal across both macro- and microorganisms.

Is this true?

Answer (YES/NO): YES